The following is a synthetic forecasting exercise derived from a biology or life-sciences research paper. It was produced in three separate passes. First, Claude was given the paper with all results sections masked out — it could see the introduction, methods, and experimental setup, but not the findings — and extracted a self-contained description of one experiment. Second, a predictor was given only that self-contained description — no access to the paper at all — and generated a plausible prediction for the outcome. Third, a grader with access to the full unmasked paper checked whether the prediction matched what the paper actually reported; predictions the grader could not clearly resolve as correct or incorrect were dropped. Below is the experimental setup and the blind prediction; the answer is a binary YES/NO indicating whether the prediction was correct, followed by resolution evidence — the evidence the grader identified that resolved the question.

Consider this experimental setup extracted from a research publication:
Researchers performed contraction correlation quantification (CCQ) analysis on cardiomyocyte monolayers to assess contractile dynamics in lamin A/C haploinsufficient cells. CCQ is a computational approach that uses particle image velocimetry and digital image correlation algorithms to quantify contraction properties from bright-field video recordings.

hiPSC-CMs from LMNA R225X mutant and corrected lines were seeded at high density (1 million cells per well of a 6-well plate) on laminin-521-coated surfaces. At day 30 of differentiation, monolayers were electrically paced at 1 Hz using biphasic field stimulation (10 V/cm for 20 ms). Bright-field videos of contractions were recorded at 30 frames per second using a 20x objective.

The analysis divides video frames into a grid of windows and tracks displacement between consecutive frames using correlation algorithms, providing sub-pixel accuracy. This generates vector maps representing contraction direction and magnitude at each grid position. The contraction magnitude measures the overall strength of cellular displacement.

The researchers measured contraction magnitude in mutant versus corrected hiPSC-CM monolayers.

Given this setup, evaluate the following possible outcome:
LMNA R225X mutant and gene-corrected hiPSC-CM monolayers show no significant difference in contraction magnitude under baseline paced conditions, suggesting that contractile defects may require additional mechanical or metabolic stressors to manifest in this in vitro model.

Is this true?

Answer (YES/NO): NO